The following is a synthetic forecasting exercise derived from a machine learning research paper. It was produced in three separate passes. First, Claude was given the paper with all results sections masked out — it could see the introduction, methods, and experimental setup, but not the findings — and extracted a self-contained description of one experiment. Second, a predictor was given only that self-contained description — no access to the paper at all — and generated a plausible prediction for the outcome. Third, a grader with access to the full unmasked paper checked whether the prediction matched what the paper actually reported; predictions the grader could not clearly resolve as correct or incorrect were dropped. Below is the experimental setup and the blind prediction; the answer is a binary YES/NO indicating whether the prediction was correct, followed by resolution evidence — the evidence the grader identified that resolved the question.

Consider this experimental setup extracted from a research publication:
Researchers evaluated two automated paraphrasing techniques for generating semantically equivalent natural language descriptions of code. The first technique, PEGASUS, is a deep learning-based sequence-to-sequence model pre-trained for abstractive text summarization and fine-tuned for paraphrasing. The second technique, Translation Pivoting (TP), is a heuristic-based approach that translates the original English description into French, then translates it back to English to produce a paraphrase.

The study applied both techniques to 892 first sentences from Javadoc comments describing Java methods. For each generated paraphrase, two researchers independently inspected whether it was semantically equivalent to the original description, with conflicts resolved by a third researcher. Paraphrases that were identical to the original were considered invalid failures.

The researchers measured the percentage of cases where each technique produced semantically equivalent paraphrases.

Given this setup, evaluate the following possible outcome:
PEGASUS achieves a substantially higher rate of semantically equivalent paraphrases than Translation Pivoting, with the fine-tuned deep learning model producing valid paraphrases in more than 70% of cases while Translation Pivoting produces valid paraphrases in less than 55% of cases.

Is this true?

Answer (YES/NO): NO